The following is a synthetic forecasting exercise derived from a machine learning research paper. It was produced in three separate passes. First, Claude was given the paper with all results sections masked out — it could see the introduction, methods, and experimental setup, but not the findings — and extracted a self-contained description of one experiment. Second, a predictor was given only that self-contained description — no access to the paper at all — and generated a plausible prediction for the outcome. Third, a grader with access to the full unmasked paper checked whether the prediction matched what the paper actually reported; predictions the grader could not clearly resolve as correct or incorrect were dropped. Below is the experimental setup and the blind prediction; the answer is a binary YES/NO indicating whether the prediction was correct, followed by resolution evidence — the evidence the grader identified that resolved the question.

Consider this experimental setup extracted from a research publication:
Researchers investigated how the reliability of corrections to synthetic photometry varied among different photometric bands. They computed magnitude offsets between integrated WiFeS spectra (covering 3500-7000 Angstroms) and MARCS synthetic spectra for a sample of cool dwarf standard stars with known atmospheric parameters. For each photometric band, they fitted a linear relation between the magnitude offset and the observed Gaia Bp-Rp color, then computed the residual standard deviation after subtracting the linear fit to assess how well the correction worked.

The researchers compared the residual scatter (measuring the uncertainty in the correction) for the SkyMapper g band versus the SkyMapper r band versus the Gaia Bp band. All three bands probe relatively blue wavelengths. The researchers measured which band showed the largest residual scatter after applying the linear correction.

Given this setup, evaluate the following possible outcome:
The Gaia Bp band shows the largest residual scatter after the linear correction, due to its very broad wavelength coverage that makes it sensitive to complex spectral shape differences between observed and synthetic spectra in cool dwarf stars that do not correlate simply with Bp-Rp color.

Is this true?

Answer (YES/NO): NO